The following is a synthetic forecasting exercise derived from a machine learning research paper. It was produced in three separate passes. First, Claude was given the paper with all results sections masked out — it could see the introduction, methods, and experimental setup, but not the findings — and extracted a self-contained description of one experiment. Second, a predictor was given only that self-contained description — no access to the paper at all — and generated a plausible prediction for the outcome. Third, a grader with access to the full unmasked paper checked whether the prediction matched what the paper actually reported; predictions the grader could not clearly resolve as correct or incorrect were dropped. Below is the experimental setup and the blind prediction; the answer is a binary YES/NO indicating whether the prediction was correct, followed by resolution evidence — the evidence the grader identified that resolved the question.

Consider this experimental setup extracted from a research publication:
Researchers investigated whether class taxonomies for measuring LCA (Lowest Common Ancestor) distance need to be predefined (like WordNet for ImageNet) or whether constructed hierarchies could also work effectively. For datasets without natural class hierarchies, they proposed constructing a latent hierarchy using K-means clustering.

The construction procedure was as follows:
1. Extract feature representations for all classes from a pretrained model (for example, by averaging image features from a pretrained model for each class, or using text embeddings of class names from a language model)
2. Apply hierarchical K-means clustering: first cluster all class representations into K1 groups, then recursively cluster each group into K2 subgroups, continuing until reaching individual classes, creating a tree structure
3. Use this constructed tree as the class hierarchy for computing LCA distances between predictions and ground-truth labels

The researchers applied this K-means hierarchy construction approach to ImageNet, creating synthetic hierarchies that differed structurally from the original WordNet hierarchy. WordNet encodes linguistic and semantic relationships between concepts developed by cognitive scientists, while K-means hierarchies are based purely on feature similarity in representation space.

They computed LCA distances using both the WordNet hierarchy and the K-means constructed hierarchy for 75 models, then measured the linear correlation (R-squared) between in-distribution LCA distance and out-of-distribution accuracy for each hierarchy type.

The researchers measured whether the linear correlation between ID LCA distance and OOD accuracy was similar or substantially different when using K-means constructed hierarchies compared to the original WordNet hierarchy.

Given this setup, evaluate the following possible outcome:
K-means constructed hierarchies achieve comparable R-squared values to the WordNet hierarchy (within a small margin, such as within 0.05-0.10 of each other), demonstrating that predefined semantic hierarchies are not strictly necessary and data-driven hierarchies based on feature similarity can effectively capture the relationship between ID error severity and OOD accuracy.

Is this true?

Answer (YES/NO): NO